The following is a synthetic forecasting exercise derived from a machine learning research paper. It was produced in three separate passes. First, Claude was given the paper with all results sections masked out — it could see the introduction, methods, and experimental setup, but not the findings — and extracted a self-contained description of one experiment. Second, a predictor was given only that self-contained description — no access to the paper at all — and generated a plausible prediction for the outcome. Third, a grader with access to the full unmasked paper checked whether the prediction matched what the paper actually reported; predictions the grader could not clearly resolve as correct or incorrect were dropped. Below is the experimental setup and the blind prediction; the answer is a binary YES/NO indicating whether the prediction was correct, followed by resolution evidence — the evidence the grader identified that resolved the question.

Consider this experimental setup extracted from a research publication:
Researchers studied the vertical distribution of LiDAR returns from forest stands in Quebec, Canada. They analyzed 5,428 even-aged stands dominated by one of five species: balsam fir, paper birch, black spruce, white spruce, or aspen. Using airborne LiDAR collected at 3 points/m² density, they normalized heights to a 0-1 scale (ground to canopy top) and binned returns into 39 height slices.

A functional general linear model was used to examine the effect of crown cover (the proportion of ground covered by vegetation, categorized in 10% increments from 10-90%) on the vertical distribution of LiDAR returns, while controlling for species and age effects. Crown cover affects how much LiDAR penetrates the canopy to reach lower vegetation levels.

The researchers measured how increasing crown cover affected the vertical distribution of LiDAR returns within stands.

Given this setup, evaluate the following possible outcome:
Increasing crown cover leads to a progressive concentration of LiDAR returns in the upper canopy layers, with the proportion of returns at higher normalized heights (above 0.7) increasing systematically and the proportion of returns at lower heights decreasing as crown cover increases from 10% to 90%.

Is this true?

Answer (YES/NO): NO